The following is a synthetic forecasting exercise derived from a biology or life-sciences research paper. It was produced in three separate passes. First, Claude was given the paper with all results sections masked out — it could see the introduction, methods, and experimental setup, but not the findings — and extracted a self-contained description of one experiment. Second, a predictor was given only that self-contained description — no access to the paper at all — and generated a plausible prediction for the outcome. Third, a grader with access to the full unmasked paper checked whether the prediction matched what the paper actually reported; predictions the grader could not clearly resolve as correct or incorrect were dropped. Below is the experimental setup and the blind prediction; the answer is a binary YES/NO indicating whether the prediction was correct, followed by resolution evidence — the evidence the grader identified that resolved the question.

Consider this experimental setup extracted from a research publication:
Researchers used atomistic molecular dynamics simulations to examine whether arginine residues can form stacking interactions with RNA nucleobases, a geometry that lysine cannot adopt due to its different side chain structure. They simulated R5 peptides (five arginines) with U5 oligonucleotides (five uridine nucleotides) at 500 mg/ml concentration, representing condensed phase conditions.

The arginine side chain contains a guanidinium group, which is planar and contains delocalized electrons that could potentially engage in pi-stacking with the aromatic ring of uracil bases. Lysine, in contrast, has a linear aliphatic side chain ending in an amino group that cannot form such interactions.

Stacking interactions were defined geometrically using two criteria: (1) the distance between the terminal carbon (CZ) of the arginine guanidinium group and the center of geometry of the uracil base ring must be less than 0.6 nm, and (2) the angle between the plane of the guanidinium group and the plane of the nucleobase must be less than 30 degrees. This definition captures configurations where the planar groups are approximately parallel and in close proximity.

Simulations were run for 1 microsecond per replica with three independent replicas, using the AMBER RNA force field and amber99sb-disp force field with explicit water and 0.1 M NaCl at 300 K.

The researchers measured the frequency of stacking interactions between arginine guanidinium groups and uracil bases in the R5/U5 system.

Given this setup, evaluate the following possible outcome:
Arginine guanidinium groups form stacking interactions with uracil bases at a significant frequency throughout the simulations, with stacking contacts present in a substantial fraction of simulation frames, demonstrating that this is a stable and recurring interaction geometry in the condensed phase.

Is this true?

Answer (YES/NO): NO